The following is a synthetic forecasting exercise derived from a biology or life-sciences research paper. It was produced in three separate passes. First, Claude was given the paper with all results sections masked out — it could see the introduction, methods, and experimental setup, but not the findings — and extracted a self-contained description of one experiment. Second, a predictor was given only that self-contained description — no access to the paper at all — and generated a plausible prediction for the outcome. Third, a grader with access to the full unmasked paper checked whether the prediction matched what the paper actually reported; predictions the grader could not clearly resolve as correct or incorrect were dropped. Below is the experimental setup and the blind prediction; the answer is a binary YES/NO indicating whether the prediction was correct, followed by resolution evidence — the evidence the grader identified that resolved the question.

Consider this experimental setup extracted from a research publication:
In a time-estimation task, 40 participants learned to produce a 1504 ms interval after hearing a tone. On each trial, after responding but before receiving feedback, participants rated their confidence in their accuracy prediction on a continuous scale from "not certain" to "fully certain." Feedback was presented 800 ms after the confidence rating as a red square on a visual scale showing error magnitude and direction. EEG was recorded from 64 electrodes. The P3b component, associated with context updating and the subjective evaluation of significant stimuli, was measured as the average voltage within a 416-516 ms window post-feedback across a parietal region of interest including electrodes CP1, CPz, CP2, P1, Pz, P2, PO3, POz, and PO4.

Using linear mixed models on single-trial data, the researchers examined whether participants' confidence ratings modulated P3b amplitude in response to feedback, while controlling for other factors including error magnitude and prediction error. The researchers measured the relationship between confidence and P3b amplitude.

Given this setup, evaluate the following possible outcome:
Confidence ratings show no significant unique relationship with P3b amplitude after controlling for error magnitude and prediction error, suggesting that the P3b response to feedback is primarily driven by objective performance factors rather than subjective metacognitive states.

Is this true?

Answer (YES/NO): NO